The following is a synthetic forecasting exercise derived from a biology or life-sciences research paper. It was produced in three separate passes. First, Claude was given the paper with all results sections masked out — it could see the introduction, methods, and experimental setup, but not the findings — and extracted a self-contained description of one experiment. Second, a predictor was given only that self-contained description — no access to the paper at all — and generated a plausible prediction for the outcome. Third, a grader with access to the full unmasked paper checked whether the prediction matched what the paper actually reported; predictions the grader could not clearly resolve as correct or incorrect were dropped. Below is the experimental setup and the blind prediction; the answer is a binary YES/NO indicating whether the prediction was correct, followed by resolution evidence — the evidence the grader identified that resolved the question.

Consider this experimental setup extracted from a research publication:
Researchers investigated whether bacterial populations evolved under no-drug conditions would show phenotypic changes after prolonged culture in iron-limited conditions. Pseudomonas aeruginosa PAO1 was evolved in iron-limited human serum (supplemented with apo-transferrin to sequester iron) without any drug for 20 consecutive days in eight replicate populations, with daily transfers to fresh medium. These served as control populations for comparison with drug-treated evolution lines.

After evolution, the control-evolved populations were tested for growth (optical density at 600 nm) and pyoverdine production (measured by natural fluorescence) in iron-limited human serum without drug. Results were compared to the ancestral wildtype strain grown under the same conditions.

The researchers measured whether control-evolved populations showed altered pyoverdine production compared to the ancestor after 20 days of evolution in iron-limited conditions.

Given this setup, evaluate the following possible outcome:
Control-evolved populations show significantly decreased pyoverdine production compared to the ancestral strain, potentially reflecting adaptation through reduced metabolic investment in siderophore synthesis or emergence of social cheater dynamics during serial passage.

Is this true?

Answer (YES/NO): NO